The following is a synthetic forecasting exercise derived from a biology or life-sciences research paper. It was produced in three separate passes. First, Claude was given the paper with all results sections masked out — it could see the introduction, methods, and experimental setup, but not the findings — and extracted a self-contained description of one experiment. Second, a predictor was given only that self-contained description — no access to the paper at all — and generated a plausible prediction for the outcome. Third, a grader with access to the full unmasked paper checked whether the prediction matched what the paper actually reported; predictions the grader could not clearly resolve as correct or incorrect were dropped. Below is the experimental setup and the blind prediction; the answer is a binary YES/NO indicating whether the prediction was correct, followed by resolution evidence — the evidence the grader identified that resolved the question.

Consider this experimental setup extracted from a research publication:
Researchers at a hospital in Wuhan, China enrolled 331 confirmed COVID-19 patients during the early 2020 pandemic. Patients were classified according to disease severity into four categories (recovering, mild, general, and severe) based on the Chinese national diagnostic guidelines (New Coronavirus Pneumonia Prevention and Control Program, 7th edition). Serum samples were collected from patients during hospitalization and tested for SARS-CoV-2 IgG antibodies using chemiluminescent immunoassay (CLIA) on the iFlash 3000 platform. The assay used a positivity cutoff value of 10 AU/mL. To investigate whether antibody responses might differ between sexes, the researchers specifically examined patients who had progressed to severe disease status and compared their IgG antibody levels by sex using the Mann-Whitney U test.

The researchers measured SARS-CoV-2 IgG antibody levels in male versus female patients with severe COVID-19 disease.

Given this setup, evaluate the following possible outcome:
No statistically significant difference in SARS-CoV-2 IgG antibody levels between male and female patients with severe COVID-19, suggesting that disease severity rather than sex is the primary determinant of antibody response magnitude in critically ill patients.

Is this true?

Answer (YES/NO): YES